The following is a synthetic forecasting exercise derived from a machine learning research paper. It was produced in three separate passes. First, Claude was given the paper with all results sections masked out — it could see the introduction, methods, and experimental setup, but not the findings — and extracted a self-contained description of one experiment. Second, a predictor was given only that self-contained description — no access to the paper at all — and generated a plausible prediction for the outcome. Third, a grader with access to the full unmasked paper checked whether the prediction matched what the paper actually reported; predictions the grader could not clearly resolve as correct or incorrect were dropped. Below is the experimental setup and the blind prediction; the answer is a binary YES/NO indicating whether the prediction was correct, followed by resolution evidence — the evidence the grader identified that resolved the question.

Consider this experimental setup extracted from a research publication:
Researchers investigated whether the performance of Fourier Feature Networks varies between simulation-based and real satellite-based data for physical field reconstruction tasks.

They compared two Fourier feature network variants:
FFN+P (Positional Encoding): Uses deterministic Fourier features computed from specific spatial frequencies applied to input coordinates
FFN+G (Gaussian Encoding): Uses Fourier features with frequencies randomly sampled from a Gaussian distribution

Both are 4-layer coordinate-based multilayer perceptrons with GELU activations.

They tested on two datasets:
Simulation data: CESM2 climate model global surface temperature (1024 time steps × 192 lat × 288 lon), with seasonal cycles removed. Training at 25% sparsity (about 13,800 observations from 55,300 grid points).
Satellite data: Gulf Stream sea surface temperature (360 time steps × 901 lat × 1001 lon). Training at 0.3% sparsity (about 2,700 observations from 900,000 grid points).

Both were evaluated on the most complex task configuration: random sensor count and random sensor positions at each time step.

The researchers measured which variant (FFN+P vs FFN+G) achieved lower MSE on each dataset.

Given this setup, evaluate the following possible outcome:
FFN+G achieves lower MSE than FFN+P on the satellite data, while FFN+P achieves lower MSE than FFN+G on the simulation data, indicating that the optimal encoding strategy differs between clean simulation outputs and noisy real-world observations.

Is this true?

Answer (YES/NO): NO